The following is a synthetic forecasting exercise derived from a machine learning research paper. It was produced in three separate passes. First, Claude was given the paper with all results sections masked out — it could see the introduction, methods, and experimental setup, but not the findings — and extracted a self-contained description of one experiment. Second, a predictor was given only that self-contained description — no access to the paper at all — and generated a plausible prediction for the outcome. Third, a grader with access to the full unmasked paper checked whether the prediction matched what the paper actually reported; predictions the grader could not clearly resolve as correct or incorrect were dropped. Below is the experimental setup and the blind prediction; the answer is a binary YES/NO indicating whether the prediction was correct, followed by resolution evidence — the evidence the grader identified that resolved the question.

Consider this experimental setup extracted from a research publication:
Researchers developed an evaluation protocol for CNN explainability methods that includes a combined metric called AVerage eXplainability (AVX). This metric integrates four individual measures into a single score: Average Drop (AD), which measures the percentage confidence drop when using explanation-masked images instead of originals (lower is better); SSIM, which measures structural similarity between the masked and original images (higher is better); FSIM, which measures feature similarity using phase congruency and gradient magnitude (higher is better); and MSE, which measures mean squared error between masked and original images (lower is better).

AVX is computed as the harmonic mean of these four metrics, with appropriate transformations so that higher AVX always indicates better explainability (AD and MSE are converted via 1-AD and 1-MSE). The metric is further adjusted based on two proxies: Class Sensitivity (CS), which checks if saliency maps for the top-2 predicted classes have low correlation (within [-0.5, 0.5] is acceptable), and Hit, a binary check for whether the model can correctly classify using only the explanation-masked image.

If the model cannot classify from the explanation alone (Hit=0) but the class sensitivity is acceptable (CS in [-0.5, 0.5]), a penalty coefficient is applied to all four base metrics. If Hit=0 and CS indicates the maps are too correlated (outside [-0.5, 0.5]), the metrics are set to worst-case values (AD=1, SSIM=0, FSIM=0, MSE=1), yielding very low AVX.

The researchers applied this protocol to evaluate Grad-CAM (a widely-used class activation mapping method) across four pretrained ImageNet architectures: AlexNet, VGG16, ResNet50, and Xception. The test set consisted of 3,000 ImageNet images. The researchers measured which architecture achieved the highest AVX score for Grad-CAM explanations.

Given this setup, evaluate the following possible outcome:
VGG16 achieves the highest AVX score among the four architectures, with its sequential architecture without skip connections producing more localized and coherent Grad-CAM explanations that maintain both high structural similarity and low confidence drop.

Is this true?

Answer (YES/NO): NO